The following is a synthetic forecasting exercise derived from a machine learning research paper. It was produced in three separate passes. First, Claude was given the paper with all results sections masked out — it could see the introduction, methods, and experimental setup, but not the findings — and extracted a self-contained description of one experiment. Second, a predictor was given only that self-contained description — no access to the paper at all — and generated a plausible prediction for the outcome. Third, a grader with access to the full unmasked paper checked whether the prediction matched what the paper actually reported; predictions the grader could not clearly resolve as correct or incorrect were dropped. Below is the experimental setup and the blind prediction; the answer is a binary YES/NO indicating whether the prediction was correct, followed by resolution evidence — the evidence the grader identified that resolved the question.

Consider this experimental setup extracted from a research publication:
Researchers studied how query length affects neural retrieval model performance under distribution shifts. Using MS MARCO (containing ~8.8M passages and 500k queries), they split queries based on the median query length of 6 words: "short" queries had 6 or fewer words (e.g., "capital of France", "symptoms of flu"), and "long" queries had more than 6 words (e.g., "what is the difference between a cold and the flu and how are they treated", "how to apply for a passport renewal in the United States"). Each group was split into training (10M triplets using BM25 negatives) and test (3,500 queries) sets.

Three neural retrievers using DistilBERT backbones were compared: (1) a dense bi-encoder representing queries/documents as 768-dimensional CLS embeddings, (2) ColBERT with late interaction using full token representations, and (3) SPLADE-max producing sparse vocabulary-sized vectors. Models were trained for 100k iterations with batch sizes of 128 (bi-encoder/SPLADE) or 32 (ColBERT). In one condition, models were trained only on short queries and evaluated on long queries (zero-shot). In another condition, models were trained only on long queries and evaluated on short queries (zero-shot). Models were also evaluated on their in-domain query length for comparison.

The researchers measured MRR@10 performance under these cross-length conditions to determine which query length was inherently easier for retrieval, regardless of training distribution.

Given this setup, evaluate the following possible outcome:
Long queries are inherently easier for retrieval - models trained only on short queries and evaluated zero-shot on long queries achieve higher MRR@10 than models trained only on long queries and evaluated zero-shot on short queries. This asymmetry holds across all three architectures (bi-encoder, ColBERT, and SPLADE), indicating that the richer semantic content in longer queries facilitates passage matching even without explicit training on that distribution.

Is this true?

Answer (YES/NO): NO